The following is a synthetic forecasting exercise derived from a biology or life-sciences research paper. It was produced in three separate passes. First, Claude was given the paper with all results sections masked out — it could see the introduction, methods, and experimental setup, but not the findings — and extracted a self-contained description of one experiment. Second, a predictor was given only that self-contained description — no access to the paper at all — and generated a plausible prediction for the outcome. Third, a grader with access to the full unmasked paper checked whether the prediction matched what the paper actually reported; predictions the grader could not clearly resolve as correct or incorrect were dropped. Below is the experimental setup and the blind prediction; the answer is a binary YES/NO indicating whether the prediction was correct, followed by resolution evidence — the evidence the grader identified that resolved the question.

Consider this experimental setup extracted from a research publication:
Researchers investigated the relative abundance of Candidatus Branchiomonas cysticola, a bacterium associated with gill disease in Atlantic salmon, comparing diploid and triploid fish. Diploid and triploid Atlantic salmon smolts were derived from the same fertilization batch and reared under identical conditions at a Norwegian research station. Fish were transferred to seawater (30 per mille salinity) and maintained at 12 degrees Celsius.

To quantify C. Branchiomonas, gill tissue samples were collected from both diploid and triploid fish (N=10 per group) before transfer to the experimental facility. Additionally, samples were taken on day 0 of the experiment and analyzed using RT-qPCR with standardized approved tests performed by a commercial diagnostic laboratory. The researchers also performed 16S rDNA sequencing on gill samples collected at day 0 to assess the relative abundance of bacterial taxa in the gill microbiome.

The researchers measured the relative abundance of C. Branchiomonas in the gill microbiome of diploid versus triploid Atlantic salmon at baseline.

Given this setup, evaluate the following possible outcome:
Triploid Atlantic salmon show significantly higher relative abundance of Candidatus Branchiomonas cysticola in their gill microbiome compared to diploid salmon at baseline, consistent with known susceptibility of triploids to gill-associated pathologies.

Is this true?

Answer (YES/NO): NO